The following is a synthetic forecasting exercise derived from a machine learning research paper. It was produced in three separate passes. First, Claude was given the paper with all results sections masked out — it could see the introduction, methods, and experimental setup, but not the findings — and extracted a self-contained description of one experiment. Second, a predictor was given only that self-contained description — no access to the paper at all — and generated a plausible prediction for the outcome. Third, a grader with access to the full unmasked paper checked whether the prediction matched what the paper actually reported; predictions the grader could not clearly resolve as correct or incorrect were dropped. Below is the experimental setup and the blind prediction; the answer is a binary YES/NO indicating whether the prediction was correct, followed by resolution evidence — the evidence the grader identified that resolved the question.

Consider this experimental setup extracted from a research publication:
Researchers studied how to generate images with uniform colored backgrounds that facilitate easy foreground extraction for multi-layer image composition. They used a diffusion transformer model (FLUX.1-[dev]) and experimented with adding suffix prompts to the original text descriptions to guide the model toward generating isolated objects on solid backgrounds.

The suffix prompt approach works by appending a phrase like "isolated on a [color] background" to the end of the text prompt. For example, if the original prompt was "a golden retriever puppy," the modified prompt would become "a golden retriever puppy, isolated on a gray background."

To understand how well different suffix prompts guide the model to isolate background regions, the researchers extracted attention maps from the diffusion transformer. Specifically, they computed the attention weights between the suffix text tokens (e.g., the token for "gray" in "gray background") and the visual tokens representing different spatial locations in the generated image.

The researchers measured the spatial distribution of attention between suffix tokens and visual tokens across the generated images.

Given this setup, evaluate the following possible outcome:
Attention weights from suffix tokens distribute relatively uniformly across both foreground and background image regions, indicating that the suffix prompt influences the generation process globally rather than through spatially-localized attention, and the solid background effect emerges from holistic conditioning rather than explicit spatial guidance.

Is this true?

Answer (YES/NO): NO